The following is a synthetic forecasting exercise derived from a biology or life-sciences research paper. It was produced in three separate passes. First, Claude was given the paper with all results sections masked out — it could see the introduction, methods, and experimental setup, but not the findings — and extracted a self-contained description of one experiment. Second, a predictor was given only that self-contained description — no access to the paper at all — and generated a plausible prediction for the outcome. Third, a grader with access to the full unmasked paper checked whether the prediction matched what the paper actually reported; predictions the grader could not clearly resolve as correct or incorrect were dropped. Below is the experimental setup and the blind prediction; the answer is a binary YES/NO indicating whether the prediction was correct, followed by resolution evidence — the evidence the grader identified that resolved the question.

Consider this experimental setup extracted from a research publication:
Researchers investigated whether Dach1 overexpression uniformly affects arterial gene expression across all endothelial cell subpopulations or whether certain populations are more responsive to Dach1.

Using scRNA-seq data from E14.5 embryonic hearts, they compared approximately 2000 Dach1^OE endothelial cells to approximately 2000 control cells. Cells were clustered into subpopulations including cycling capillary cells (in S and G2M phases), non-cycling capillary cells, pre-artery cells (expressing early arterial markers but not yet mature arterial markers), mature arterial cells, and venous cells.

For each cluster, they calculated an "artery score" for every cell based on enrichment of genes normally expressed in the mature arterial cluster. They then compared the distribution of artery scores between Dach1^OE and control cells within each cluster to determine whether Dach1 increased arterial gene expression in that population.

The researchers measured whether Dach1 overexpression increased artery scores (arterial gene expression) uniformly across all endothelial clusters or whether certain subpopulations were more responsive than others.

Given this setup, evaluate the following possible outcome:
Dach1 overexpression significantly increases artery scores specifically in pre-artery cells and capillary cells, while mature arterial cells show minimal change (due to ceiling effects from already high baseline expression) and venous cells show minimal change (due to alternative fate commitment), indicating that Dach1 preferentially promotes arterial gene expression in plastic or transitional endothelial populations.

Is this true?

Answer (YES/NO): NO